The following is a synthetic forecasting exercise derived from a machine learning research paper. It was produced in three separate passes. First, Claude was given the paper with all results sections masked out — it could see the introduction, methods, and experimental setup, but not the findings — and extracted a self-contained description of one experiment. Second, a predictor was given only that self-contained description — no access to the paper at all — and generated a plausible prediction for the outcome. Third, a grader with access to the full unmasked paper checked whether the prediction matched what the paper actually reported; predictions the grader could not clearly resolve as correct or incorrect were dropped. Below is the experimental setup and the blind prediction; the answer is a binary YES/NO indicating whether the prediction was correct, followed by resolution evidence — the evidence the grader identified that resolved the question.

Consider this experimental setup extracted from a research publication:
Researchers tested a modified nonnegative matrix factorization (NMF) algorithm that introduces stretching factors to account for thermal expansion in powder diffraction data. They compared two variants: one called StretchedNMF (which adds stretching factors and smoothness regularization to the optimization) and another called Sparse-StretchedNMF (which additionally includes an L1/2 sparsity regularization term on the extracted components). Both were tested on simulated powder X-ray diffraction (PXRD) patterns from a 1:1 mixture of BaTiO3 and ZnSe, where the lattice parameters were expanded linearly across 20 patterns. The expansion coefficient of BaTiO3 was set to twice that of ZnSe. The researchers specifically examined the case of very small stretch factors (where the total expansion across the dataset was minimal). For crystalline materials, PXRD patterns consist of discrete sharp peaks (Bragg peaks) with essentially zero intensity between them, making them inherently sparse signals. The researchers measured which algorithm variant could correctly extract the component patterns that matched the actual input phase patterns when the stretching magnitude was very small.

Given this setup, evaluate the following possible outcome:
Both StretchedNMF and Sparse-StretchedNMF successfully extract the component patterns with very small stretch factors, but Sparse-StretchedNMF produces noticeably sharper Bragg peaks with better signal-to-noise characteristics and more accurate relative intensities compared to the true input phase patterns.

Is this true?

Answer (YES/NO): NO